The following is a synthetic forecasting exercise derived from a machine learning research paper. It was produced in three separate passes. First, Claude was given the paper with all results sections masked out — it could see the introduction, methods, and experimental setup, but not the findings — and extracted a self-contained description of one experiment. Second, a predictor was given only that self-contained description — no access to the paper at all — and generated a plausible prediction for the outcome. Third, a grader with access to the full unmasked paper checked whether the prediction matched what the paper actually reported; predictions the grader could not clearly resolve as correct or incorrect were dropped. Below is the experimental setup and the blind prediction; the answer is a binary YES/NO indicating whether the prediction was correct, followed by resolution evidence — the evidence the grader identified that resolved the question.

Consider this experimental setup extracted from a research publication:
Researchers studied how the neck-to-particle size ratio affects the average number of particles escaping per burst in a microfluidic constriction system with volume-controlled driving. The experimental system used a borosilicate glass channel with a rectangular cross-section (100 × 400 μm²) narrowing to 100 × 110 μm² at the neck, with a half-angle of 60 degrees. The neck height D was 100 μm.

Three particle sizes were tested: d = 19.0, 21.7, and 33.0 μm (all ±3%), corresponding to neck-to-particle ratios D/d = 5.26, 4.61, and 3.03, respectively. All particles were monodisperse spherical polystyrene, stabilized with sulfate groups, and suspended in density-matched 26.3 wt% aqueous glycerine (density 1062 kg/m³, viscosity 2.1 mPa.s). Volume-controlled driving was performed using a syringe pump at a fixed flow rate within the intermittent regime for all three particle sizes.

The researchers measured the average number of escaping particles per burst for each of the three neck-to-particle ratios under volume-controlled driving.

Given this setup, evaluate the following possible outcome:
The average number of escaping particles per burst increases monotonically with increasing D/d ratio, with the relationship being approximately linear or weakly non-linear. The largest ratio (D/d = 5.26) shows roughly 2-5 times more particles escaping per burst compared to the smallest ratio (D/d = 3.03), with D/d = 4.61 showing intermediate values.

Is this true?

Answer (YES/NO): NO